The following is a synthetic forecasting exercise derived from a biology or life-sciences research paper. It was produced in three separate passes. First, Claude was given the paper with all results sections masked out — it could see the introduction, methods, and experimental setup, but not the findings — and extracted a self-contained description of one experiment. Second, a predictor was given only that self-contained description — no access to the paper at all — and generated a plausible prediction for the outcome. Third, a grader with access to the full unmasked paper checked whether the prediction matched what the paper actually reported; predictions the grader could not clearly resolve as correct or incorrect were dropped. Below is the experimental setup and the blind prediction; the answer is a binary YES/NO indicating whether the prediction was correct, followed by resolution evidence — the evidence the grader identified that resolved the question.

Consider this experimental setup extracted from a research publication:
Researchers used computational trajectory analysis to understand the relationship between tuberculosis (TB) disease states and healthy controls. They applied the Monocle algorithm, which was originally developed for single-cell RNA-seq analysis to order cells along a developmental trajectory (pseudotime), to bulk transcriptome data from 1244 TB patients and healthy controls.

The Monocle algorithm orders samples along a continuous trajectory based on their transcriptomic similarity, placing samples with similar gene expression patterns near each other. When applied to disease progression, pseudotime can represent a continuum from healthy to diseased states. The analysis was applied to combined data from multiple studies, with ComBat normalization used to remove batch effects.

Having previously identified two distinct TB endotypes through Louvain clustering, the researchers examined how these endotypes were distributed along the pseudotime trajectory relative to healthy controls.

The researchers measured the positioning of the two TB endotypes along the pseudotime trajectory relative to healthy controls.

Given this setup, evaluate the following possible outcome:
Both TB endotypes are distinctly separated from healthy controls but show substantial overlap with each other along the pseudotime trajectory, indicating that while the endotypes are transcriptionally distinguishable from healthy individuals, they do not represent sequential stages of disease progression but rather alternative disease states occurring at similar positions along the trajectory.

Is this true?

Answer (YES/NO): NO